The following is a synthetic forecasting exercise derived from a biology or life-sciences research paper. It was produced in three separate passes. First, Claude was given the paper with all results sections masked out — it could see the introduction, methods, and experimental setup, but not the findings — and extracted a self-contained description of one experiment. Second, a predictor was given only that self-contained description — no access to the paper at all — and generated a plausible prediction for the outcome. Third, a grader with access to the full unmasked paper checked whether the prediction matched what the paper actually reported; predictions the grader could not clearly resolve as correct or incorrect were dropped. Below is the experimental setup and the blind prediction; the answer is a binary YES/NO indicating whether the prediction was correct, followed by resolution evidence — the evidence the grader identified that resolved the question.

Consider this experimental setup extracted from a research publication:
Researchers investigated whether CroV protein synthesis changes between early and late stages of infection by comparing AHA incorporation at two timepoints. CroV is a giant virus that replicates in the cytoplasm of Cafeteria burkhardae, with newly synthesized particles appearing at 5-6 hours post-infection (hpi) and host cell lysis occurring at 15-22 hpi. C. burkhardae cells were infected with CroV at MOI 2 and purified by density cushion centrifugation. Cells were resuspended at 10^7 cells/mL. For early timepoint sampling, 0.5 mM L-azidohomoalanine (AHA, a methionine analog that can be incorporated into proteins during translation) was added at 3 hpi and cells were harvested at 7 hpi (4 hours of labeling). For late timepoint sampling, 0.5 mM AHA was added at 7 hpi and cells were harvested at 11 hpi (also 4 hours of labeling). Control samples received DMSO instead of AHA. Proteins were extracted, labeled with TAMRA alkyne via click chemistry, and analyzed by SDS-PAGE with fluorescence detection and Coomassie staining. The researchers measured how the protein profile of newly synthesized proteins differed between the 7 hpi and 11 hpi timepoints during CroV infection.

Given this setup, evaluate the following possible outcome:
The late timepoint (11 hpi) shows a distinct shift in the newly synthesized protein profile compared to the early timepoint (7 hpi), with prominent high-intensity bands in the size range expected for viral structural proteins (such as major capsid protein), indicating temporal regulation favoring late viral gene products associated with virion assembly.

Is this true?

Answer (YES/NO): YES